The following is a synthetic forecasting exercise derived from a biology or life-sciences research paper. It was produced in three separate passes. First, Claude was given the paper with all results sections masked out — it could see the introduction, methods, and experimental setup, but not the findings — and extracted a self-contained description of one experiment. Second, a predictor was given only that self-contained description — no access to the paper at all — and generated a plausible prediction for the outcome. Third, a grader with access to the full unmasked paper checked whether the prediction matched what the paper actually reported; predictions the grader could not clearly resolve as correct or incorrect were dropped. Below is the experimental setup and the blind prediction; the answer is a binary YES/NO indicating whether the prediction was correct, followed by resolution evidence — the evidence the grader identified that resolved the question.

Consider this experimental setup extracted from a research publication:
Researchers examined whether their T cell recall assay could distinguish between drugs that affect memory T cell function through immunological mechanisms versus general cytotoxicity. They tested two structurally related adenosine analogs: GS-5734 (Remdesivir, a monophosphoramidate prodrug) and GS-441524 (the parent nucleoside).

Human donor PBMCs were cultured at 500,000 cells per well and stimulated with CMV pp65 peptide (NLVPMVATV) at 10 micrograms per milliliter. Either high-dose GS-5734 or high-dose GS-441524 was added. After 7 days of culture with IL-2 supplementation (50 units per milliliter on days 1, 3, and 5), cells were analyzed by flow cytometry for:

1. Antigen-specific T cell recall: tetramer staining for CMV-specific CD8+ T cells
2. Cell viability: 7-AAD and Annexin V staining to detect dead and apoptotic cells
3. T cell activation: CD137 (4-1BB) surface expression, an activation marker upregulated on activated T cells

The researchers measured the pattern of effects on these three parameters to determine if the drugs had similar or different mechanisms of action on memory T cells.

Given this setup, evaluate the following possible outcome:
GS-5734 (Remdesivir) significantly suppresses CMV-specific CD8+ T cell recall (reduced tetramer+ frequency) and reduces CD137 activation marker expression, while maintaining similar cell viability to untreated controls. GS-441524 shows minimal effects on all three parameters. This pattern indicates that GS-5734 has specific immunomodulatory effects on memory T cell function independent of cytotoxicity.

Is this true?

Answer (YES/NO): NO